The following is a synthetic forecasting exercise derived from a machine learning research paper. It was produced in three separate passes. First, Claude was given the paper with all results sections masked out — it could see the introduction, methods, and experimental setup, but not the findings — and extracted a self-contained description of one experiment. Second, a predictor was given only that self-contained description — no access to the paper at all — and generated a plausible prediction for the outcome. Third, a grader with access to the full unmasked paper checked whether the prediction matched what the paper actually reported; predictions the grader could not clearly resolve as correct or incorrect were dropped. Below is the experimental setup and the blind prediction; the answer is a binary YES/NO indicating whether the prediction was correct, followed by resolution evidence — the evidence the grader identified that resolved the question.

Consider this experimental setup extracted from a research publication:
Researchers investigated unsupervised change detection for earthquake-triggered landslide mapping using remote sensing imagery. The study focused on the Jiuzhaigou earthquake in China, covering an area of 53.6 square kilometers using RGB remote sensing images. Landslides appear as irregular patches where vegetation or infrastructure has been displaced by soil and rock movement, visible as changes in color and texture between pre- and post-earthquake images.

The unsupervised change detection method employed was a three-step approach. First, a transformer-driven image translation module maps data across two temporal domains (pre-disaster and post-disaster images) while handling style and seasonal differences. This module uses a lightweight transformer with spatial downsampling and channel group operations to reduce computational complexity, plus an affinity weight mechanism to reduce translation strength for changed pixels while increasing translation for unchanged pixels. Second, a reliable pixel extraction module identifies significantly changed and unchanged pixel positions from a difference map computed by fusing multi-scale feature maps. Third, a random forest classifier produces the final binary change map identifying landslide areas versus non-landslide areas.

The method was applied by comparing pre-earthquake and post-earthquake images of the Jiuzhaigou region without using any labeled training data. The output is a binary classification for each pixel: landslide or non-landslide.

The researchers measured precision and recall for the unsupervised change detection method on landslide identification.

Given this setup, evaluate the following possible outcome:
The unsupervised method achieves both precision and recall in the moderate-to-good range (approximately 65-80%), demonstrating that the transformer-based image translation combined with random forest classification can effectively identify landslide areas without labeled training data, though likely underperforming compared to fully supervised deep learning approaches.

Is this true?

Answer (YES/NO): NO